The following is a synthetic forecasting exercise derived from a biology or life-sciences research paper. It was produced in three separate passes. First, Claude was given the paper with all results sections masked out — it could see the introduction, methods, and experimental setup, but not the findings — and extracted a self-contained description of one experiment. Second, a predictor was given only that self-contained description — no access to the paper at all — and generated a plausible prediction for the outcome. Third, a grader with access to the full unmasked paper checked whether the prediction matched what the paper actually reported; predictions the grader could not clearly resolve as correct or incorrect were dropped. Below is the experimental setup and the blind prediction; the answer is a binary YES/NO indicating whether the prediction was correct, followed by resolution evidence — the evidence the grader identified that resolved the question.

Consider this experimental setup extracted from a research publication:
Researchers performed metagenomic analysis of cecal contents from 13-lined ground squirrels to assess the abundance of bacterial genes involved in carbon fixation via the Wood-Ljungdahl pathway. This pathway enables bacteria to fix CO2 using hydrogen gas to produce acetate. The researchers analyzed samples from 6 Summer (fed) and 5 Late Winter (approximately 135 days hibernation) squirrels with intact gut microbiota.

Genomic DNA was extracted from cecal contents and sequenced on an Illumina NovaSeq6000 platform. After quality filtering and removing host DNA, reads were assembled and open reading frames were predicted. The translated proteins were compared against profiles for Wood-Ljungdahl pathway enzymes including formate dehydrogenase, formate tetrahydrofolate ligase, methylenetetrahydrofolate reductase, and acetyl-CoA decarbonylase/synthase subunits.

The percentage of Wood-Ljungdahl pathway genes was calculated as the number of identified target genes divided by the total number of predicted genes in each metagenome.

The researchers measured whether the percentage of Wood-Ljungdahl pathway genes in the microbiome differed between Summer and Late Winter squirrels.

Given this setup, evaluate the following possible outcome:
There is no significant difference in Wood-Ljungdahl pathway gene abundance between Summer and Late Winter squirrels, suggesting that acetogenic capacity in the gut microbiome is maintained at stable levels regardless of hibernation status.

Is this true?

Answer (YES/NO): NO